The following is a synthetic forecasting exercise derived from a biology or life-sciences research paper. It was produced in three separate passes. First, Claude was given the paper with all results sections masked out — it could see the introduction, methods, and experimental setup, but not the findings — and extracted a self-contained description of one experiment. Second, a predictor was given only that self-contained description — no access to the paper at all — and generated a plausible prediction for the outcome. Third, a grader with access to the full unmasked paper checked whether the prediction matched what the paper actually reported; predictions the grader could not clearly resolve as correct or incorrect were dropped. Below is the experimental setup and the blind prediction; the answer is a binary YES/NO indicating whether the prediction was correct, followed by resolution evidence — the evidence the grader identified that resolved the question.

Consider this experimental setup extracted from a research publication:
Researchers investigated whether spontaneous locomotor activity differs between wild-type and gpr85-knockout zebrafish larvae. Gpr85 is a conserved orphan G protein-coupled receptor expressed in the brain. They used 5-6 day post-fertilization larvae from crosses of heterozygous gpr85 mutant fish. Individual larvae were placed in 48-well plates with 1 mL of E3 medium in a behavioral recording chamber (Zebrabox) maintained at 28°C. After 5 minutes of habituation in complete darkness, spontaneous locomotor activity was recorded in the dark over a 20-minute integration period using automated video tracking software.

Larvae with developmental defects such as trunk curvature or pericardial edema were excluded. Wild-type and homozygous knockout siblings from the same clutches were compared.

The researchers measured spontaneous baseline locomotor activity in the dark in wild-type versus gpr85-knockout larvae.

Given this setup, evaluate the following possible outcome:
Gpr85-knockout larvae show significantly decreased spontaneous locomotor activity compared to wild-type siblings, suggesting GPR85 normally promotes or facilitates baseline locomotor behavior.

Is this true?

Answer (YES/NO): NO